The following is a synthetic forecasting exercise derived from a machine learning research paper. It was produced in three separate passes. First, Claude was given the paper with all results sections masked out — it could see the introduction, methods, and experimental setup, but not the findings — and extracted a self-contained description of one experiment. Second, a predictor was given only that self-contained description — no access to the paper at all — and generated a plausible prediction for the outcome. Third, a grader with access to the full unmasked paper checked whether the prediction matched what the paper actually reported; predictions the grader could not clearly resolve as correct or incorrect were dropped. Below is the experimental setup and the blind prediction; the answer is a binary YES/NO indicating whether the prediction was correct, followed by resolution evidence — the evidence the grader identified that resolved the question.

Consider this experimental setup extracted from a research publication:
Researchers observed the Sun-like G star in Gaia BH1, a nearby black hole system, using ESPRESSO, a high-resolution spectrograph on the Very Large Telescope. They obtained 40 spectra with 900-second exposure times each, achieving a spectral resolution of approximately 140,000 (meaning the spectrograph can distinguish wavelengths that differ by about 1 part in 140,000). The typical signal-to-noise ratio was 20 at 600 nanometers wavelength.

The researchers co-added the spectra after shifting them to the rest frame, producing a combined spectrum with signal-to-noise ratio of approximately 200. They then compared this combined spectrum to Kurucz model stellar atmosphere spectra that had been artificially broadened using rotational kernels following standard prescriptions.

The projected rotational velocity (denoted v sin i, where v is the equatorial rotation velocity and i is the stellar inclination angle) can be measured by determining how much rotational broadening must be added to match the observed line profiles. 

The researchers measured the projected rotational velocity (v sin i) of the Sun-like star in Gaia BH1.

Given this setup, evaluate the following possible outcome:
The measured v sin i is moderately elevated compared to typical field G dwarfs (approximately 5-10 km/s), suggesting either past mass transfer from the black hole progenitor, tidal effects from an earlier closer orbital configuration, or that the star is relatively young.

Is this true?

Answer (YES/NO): NO